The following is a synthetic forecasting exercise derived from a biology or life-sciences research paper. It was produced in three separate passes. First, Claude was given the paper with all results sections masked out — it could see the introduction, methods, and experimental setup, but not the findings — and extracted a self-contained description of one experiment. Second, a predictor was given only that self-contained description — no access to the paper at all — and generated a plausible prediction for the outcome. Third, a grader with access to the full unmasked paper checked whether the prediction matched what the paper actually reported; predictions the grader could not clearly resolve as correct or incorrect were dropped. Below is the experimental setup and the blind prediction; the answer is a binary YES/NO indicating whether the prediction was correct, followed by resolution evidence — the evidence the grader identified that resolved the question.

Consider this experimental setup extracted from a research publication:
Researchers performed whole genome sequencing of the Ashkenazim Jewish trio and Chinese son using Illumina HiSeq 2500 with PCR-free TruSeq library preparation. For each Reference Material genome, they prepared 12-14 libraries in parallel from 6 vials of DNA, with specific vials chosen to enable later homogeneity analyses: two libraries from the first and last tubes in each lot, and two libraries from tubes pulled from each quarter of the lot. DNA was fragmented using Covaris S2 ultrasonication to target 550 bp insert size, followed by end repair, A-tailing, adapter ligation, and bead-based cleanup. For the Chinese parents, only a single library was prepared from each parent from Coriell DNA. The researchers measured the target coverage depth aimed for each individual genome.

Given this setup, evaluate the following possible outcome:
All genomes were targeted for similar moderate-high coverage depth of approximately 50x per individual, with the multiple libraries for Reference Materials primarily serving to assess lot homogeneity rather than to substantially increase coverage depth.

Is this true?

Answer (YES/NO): NO